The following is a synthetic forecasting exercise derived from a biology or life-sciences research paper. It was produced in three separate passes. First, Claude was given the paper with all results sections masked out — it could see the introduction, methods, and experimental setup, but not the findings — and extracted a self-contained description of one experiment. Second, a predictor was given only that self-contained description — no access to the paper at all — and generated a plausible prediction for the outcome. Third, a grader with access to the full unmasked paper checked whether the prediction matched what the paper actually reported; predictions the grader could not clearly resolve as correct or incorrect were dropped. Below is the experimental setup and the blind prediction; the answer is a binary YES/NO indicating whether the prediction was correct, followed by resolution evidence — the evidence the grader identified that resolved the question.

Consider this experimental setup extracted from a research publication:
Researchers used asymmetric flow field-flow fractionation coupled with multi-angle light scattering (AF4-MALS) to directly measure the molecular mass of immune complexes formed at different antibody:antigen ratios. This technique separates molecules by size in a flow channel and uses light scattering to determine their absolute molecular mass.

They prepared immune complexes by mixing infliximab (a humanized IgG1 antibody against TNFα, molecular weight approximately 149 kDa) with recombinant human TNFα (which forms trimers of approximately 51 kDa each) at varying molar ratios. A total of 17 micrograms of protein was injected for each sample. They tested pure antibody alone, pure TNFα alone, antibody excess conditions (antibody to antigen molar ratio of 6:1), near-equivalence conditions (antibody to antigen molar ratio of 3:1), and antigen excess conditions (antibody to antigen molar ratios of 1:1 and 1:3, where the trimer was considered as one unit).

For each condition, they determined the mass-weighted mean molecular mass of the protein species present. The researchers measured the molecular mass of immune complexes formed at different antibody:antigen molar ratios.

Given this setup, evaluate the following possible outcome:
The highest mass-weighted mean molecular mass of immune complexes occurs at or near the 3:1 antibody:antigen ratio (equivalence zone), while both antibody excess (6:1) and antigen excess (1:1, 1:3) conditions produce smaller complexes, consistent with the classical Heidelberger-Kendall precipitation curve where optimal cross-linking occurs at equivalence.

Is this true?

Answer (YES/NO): NO